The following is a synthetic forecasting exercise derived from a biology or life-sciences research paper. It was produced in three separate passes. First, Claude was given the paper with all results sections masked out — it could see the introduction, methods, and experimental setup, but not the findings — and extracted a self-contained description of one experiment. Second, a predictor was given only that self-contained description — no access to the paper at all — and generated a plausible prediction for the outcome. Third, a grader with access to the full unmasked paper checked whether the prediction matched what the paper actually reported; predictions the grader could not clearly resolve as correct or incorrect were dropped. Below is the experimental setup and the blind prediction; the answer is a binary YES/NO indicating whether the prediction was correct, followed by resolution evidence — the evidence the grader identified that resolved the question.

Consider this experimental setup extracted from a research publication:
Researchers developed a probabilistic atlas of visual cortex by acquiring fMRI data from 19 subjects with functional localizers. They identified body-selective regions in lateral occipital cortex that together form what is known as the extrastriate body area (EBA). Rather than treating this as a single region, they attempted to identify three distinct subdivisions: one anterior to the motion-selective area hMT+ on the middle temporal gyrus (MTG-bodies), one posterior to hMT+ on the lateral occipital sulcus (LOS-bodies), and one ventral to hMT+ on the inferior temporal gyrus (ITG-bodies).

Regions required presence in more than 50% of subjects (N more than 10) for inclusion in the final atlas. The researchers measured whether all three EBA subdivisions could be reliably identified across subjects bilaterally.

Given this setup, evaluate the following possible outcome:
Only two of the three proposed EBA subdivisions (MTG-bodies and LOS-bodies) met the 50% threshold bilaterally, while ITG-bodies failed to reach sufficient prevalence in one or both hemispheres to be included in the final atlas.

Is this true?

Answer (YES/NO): NO